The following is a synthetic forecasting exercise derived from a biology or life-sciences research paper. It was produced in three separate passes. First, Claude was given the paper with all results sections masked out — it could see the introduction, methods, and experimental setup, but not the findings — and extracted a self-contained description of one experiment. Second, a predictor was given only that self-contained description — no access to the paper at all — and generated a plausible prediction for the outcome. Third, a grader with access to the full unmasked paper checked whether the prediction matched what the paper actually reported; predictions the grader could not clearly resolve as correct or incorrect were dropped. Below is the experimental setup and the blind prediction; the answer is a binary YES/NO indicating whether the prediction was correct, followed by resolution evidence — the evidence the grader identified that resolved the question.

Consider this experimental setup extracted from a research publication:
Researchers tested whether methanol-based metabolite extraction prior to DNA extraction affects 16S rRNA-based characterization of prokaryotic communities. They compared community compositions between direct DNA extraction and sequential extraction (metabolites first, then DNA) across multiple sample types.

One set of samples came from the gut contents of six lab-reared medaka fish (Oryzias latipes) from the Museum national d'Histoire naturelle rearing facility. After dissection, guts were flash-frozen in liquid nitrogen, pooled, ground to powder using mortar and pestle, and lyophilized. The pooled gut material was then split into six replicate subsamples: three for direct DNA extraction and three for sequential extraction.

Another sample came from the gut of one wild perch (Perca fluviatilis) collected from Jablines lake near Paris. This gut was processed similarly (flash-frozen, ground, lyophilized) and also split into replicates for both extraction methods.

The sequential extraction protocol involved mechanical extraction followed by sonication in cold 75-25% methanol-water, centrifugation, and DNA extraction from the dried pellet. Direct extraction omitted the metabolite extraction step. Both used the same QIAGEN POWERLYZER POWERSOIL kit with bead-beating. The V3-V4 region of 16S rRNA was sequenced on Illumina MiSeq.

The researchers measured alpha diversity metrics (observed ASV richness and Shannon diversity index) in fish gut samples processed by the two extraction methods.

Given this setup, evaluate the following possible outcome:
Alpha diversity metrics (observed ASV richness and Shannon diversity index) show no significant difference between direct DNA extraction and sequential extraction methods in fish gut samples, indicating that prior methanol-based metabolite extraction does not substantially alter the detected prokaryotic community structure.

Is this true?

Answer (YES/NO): YES